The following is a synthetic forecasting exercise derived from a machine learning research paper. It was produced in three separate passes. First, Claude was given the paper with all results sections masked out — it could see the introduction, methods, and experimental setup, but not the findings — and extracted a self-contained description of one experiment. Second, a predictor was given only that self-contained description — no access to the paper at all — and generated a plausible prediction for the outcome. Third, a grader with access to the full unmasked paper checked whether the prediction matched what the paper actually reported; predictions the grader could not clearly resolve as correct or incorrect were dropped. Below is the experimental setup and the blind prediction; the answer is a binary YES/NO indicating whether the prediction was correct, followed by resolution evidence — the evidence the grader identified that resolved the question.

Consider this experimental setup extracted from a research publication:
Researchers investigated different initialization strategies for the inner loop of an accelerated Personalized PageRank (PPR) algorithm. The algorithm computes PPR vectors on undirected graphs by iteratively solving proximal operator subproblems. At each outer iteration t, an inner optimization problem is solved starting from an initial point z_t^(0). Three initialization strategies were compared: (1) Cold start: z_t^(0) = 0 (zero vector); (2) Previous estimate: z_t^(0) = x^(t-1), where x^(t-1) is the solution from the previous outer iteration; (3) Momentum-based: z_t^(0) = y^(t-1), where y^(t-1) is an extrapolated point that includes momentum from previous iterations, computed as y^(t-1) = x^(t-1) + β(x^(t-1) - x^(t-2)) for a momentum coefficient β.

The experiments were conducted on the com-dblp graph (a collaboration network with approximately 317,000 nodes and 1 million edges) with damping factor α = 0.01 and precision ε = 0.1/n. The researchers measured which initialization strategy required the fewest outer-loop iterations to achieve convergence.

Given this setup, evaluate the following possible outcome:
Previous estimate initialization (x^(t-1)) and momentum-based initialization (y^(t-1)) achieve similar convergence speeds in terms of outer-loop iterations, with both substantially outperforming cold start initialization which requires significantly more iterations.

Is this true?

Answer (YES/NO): NO